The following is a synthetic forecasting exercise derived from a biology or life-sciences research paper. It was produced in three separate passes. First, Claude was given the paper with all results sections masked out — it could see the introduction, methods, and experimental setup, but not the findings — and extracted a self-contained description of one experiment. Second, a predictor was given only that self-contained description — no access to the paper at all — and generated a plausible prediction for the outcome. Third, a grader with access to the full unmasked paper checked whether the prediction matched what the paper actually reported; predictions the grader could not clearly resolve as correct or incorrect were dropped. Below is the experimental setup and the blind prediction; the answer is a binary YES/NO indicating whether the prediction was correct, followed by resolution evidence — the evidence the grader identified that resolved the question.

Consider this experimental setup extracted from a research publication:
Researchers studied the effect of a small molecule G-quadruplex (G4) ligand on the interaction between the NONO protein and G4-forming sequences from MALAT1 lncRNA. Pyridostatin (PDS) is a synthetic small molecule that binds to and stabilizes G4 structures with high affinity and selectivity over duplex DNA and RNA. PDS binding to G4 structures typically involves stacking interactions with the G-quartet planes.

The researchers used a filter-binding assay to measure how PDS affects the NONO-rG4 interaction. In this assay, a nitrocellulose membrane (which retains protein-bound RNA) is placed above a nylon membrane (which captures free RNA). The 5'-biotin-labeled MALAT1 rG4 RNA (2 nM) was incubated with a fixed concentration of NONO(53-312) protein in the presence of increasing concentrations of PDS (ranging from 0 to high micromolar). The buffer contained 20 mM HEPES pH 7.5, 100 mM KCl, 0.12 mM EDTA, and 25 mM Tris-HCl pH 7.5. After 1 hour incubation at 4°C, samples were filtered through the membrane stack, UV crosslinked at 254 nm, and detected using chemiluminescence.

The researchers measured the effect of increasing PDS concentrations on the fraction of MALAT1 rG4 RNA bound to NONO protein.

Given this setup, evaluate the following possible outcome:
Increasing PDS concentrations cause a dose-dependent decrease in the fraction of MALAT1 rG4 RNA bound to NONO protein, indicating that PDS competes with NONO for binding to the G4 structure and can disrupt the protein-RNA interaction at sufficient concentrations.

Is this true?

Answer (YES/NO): YES